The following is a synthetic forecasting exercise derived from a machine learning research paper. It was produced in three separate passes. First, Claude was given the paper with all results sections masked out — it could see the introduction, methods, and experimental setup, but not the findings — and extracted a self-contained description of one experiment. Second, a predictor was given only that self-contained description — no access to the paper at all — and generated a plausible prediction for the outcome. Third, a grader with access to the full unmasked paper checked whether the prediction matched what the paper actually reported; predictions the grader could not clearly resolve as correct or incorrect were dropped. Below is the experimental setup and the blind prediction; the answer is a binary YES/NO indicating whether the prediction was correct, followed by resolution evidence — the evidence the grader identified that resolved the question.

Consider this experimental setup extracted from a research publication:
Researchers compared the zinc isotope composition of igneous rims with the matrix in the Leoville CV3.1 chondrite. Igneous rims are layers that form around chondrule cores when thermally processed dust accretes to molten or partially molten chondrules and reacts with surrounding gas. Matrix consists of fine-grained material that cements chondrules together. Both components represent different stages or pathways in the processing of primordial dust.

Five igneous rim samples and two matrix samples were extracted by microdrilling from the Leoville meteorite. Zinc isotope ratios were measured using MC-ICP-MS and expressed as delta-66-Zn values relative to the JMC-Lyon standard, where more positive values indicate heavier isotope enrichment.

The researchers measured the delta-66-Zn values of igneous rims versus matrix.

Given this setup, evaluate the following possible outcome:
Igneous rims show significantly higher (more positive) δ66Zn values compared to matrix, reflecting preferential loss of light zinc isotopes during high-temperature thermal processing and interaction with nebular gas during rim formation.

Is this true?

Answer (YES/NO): NO